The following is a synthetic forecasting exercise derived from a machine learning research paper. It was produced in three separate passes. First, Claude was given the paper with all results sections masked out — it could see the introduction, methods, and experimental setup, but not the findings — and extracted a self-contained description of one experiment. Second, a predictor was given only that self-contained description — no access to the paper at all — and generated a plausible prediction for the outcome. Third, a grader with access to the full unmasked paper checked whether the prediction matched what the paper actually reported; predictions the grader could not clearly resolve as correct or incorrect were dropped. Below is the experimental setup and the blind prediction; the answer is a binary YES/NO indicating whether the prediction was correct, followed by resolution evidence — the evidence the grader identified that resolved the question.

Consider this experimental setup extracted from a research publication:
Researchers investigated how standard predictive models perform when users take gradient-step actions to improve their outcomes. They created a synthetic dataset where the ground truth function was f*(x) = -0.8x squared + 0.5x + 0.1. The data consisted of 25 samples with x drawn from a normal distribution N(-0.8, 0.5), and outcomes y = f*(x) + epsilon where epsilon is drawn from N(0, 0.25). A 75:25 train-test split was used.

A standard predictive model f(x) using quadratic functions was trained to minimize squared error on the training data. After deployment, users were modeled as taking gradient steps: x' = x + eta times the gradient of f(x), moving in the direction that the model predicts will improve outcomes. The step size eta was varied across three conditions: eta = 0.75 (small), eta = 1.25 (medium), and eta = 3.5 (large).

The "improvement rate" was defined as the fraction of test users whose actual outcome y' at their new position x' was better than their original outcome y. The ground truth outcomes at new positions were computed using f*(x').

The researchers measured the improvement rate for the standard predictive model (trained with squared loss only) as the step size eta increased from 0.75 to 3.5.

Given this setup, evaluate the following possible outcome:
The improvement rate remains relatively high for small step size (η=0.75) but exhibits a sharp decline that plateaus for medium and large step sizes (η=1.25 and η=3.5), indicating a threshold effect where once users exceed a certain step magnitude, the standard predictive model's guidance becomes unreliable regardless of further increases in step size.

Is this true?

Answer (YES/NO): NO